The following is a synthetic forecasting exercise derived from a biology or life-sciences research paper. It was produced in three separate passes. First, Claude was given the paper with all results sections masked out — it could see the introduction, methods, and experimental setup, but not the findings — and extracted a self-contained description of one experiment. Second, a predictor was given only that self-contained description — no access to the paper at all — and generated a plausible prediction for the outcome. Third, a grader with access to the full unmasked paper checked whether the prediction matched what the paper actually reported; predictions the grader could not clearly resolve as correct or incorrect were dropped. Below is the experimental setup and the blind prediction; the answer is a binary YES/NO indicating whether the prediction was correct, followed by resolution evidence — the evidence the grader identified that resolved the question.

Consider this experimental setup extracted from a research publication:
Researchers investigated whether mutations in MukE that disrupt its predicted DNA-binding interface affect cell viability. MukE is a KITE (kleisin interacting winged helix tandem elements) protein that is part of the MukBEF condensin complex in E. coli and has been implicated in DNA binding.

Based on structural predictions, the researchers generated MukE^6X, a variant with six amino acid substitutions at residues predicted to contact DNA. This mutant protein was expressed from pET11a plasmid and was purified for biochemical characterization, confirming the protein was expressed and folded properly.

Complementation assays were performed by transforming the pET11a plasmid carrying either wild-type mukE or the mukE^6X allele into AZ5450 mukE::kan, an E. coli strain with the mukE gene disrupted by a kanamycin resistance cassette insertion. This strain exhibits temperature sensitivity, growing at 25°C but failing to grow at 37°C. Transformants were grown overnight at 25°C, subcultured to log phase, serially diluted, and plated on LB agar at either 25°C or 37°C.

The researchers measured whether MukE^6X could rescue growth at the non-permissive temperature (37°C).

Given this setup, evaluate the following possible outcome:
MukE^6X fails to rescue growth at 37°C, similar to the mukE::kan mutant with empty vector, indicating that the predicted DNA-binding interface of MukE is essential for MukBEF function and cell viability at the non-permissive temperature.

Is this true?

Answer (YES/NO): YES